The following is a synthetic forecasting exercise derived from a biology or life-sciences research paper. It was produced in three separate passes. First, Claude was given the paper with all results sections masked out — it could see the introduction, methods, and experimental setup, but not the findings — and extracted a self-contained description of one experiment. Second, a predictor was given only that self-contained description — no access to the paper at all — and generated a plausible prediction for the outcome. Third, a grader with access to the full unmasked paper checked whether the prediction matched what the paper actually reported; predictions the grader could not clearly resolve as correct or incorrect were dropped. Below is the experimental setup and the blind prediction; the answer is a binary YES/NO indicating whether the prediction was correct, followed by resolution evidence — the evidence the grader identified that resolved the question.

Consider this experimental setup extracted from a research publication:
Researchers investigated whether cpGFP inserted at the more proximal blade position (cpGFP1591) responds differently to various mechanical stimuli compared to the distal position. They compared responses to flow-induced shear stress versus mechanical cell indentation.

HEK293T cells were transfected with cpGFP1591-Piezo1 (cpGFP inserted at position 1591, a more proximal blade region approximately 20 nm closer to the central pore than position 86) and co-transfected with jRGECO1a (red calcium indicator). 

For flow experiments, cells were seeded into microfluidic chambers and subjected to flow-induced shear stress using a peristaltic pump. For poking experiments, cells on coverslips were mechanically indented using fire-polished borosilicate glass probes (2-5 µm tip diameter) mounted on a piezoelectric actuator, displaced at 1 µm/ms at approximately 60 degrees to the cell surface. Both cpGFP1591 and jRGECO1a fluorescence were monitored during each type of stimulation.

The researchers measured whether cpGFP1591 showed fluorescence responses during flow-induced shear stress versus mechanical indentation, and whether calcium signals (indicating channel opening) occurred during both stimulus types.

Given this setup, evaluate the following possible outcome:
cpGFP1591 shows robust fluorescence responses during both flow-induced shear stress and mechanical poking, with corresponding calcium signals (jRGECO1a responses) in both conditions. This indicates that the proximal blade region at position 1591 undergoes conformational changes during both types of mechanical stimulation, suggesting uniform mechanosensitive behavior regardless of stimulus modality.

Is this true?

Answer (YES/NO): NO